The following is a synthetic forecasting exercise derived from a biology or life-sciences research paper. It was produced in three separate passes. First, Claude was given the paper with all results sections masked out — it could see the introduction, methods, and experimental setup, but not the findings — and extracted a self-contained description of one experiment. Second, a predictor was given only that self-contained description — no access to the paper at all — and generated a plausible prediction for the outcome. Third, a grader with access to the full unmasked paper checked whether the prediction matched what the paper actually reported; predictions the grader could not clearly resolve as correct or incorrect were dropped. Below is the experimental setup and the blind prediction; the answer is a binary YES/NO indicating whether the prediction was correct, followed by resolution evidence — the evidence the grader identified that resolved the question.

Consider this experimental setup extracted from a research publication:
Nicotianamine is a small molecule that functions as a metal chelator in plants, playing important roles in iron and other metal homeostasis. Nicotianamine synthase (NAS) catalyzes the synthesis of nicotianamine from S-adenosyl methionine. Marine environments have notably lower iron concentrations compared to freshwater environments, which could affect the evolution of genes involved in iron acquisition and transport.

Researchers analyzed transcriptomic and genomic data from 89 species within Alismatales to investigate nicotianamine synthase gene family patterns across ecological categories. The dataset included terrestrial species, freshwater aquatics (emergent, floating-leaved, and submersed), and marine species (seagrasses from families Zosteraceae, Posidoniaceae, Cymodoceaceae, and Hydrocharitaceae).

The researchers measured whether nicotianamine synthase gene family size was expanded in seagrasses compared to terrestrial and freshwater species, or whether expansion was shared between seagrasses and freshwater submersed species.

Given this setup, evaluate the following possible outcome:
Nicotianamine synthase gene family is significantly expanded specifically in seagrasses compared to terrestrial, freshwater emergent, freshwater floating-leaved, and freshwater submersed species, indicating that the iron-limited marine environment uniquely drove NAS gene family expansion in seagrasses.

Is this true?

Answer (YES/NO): NO